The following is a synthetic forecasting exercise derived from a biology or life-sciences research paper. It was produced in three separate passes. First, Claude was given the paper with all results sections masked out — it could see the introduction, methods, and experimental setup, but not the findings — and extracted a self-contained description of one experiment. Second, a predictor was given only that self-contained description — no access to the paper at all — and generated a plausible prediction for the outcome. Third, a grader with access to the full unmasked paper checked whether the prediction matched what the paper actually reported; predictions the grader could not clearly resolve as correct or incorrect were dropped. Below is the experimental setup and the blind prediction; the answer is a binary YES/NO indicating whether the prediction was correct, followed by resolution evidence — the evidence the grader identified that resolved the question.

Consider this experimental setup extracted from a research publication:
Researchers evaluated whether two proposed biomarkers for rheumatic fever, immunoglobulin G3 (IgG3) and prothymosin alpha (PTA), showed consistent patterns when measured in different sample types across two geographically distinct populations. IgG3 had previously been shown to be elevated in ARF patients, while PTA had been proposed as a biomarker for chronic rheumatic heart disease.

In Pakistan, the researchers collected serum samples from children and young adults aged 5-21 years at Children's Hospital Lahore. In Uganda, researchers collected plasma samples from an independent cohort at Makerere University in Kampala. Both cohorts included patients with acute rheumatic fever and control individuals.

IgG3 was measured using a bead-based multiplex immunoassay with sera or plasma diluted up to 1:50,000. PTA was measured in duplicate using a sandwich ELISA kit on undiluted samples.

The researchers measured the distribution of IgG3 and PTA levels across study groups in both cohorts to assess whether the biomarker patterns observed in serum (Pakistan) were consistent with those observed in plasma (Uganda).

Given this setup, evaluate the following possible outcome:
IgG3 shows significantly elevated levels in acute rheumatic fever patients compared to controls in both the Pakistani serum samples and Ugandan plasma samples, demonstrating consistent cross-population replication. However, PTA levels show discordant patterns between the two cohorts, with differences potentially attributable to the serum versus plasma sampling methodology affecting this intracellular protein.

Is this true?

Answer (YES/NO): NO